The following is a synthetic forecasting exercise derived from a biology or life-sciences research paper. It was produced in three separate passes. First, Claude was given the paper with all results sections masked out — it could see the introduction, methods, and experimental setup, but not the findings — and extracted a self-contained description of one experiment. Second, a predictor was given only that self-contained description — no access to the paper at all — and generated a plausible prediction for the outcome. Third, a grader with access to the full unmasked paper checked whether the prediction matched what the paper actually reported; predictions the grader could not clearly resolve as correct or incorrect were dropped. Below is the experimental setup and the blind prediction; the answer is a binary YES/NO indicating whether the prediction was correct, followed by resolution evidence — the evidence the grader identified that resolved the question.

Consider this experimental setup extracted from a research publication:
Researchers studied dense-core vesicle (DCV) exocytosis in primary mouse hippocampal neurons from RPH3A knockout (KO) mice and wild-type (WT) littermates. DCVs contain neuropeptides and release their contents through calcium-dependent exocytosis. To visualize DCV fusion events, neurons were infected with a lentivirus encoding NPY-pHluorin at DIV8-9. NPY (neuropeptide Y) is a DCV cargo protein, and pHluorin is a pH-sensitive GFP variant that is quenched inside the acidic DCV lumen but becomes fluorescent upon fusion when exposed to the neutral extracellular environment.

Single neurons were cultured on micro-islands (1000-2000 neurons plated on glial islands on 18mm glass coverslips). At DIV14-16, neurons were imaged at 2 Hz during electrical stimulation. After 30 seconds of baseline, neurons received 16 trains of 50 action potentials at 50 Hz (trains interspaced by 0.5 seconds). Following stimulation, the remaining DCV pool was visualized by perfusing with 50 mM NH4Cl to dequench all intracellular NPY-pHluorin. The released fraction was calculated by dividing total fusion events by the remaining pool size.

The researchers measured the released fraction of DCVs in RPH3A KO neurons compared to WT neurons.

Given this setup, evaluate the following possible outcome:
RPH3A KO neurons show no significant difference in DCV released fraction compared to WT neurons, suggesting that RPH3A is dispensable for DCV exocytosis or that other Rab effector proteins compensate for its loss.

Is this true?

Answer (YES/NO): NO